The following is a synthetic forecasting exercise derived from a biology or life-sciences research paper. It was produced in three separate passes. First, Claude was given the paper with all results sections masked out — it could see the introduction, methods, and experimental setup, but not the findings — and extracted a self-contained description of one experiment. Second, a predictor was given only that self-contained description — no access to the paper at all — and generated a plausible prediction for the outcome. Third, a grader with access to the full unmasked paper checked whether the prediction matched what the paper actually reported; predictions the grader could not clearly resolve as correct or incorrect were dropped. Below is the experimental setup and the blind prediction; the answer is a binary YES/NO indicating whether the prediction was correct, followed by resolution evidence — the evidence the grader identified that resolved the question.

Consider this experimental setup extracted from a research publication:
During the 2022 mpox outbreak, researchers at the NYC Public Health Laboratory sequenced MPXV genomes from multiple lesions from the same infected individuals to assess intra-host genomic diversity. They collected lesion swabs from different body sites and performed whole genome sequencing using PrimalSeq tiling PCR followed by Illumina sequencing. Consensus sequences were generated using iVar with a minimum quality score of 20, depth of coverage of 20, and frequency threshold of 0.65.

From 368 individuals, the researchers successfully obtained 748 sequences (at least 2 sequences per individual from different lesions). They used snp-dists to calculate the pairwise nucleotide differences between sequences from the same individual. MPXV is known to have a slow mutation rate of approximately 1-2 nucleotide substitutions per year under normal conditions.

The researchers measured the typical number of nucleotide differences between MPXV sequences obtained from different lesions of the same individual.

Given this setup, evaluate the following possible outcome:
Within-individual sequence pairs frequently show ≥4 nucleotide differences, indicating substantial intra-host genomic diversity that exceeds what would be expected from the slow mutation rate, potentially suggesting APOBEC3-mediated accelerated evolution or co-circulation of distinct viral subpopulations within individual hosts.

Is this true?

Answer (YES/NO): NO